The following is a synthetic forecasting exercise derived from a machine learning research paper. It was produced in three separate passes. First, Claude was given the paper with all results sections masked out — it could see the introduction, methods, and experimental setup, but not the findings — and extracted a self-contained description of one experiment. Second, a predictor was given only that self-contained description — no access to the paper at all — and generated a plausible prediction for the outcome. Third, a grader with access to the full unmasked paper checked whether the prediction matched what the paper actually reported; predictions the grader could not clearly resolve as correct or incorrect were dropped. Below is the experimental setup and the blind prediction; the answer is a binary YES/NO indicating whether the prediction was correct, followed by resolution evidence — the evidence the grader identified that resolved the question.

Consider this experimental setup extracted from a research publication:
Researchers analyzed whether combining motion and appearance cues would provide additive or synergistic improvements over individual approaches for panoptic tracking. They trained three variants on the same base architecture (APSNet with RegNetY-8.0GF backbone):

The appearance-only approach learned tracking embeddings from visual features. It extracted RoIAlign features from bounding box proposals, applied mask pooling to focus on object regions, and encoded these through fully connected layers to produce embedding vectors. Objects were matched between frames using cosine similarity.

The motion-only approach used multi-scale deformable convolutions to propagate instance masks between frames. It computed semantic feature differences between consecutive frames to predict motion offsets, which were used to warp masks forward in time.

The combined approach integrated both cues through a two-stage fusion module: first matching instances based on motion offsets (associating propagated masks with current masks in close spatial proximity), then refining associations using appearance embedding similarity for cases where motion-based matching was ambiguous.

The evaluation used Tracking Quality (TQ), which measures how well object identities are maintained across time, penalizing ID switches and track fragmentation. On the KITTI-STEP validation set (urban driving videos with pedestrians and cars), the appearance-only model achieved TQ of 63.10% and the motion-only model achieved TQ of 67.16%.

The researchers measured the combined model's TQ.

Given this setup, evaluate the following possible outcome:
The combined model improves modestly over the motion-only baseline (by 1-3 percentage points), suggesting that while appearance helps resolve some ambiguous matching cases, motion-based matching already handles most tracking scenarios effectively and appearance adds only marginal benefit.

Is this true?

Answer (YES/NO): NO